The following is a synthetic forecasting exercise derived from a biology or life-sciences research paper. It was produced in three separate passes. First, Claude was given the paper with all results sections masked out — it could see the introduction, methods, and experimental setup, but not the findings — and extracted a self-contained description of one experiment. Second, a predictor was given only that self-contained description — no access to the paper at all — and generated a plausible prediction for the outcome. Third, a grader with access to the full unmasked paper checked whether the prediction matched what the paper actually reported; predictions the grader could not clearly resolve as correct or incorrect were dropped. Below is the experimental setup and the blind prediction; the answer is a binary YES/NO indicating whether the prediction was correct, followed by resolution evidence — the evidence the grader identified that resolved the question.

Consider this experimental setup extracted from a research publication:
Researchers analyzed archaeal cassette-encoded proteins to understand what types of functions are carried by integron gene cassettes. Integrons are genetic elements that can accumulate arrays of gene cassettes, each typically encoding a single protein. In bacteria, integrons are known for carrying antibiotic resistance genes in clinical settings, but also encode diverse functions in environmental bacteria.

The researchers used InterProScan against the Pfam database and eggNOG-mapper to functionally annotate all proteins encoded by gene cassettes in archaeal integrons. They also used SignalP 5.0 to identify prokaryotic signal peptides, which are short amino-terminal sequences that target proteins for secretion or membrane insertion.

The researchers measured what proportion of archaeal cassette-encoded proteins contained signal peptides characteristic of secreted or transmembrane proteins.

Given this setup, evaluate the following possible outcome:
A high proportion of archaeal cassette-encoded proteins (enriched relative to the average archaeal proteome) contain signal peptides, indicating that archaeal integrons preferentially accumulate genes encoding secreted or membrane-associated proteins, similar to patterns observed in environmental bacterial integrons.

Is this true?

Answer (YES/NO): YES